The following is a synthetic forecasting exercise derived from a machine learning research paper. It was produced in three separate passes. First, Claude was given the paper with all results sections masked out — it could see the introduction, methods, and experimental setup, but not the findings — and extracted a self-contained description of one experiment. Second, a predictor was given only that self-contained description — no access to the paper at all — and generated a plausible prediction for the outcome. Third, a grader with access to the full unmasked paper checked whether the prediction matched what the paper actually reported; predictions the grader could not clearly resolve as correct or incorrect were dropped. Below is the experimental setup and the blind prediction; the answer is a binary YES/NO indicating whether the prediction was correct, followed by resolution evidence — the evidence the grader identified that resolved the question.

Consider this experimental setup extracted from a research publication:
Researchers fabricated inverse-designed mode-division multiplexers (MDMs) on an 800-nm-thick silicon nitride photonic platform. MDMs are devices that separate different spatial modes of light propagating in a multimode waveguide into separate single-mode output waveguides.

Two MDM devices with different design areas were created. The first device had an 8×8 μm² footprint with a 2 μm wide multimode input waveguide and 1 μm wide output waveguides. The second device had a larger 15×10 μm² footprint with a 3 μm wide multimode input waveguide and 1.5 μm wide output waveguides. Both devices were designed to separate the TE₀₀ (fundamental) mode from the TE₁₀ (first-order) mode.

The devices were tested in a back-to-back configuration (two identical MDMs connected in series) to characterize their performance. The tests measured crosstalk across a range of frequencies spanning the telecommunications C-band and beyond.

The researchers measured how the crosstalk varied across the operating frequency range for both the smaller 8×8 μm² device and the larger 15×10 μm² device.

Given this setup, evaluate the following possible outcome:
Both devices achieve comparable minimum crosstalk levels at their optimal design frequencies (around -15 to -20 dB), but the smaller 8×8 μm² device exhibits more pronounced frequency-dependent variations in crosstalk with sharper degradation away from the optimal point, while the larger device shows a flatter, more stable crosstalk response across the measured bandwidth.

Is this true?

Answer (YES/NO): YES